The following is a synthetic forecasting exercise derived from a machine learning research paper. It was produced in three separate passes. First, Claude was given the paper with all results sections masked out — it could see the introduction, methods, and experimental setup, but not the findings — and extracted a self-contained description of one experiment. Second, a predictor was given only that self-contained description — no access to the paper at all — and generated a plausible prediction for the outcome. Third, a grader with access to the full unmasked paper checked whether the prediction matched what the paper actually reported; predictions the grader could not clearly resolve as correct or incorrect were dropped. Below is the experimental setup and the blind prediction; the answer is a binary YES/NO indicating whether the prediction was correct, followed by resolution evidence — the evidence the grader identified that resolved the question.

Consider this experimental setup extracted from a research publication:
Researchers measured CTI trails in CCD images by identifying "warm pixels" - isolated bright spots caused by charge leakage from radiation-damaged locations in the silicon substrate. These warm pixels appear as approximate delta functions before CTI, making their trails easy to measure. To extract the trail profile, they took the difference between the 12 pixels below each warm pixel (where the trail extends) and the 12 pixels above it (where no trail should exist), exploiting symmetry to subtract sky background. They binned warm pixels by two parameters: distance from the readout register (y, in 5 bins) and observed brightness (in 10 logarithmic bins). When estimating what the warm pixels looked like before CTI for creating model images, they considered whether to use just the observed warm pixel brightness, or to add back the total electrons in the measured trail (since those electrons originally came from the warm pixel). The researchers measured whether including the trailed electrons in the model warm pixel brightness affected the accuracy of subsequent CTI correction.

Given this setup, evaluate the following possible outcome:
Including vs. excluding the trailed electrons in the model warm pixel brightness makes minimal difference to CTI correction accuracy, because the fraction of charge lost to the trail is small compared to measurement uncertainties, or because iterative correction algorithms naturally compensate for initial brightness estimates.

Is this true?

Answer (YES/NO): NO